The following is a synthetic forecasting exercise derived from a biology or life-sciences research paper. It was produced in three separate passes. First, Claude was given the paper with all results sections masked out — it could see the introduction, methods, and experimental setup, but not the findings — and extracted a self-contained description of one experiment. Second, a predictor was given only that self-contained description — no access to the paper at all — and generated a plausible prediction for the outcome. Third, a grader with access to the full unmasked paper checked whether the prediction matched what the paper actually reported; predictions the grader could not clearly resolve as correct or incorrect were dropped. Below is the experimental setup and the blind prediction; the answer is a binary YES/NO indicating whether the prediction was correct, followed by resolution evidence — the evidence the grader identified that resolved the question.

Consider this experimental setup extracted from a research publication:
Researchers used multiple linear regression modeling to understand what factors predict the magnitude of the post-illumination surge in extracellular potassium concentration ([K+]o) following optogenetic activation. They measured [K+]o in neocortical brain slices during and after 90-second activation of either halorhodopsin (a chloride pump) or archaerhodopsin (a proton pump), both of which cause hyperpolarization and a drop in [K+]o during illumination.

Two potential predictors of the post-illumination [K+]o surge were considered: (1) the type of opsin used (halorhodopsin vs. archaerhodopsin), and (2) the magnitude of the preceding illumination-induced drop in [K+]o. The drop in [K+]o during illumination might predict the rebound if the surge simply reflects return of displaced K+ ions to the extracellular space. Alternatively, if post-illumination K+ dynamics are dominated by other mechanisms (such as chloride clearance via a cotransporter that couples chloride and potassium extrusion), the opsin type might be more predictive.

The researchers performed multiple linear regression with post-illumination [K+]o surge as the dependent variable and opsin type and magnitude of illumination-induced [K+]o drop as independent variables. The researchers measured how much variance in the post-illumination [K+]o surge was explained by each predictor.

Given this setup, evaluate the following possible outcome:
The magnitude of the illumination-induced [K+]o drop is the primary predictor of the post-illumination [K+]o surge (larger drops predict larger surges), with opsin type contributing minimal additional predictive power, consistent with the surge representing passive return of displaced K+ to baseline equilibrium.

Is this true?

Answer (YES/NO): NO